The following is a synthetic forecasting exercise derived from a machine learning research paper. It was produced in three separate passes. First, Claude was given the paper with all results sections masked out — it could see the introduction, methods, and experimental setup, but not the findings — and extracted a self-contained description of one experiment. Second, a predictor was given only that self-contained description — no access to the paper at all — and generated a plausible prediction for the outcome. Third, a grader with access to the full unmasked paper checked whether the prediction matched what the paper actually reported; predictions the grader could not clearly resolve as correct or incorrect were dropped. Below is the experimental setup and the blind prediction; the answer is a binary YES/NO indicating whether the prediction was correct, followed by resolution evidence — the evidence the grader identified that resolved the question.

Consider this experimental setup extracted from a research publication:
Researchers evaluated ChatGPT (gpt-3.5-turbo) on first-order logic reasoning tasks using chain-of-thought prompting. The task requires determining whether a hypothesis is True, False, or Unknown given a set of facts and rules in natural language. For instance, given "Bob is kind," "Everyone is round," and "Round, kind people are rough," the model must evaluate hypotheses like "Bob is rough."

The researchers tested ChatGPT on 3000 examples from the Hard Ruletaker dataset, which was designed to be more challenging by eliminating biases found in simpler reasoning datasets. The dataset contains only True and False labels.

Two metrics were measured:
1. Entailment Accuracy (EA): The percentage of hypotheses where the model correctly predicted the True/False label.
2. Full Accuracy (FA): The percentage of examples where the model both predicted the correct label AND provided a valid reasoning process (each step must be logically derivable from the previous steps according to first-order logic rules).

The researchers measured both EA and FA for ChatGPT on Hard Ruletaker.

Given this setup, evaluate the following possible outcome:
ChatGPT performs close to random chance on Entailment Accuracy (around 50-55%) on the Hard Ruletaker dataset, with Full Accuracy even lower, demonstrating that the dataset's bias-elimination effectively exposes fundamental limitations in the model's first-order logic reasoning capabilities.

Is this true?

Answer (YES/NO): NO